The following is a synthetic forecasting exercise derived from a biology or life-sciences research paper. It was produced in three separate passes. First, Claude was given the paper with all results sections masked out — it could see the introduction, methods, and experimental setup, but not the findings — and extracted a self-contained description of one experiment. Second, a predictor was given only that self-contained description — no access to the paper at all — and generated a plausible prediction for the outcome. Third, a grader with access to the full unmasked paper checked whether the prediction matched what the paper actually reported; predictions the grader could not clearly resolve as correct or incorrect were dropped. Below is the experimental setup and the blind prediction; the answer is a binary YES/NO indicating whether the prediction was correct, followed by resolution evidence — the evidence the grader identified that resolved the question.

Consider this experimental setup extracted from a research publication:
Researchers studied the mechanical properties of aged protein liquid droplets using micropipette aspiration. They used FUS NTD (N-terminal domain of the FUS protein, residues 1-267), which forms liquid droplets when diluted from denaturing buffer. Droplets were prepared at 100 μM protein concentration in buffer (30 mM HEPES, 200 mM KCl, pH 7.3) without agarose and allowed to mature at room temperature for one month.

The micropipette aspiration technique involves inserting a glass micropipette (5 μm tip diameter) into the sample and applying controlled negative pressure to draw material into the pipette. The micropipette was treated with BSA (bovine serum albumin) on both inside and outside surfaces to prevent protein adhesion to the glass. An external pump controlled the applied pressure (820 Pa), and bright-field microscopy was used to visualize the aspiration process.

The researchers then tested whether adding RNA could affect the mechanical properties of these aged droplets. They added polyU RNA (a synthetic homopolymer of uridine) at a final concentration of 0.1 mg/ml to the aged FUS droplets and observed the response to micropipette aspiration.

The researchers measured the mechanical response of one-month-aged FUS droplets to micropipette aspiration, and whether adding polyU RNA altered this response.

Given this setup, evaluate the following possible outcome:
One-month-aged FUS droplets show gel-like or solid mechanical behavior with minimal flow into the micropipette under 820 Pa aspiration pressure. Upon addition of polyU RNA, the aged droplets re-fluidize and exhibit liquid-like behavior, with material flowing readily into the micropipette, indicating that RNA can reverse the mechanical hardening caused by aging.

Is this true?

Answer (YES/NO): NO